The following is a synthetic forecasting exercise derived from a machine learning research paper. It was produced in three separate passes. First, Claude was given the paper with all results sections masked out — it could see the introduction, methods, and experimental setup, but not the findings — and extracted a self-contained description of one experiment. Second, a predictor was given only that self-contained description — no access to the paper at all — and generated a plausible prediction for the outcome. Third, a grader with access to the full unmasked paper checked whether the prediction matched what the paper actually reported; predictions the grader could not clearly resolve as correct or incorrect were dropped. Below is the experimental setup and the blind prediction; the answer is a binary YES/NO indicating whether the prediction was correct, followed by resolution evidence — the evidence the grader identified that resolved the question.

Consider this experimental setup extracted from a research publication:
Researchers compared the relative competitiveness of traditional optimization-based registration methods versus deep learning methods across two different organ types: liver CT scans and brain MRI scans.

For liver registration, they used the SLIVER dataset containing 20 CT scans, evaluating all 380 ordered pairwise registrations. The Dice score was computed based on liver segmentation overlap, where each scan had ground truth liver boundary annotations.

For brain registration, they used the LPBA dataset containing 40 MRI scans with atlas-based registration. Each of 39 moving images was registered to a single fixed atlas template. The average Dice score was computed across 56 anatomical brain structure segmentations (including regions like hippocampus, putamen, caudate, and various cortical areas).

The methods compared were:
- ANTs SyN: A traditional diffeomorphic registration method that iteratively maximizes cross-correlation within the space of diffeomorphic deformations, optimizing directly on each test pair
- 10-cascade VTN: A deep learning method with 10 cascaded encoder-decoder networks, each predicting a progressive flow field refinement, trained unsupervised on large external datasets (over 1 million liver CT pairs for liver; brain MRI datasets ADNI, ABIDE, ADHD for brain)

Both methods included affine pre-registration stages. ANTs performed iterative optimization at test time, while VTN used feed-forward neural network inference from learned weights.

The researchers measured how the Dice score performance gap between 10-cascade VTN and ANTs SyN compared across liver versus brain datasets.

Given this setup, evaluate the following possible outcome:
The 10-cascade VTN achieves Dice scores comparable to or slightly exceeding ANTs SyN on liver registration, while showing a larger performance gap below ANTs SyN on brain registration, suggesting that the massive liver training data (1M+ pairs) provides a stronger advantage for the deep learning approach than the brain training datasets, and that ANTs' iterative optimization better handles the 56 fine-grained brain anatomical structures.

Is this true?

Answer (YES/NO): NO